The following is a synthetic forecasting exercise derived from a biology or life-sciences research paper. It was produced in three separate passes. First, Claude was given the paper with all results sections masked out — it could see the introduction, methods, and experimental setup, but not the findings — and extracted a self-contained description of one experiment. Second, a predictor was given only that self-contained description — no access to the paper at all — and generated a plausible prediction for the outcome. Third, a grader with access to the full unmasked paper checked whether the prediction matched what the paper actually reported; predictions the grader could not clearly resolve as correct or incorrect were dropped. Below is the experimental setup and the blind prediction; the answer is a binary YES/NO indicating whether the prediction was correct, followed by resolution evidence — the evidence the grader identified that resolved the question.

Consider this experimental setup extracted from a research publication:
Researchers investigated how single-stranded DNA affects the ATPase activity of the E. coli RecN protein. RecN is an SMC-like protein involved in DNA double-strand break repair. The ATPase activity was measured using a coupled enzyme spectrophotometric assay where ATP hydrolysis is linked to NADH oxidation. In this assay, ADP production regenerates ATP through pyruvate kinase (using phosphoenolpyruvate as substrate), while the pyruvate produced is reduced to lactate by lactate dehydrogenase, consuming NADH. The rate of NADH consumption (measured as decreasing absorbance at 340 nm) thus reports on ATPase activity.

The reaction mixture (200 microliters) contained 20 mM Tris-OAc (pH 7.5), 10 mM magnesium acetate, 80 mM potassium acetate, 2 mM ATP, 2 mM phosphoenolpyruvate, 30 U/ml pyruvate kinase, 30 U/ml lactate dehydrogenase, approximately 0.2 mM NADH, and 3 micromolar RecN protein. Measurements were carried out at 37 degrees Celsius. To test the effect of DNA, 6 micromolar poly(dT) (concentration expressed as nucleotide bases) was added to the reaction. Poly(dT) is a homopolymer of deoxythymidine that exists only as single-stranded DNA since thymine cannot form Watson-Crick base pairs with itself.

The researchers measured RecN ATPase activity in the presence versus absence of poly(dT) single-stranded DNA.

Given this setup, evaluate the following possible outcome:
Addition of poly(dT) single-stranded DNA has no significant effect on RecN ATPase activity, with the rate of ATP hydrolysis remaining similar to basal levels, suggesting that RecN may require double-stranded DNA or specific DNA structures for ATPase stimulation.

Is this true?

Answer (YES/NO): NO